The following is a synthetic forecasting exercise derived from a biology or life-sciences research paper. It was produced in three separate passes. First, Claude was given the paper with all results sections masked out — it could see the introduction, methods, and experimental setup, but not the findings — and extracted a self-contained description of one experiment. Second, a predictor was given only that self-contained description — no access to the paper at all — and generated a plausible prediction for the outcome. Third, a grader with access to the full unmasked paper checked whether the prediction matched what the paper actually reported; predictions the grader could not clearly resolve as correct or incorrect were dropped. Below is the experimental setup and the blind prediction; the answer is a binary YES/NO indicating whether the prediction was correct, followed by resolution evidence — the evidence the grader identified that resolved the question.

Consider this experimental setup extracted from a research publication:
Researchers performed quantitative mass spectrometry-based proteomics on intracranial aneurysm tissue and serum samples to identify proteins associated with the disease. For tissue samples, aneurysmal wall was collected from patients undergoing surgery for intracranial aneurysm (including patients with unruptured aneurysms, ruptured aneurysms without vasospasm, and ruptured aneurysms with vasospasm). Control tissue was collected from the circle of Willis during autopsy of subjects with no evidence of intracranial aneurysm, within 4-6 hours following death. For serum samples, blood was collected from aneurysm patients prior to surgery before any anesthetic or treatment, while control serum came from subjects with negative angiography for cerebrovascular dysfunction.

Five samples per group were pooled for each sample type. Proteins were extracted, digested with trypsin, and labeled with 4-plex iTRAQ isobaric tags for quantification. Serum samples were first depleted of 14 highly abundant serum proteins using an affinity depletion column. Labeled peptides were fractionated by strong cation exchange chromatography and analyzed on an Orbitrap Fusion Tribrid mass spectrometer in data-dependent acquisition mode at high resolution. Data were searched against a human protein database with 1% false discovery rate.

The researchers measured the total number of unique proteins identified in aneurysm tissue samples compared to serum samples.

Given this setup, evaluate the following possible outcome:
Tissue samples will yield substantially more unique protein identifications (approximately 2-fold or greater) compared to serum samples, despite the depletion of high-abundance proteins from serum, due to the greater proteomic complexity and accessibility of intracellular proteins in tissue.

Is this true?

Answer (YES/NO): YES